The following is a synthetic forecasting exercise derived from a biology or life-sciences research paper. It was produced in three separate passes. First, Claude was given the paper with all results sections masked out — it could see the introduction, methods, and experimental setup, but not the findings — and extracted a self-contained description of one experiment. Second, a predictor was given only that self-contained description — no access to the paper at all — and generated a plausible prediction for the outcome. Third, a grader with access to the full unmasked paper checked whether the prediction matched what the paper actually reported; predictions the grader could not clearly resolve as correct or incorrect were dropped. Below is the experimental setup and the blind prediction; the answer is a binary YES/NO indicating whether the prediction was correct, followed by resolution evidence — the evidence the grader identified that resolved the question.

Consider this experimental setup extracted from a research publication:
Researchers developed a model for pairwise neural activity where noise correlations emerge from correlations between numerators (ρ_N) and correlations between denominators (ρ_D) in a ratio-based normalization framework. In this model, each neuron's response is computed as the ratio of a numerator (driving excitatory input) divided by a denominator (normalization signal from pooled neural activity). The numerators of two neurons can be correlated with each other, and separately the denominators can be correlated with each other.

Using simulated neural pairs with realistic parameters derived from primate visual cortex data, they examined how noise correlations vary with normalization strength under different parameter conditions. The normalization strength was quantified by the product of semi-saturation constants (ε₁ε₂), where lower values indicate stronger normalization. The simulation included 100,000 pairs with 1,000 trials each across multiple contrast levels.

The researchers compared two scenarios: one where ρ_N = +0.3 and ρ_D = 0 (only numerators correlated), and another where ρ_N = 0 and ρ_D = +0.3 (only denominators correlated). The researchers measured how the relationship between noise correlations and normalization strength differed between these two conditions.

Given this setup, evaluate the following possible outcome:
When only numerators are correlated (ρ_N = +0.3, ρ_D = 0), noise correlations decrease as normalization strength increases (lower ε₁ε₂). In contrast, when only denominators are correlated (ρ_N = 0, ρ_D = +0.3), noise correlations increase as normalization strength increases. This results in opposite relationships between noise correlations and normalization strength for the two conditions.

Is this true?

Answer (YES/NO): NO